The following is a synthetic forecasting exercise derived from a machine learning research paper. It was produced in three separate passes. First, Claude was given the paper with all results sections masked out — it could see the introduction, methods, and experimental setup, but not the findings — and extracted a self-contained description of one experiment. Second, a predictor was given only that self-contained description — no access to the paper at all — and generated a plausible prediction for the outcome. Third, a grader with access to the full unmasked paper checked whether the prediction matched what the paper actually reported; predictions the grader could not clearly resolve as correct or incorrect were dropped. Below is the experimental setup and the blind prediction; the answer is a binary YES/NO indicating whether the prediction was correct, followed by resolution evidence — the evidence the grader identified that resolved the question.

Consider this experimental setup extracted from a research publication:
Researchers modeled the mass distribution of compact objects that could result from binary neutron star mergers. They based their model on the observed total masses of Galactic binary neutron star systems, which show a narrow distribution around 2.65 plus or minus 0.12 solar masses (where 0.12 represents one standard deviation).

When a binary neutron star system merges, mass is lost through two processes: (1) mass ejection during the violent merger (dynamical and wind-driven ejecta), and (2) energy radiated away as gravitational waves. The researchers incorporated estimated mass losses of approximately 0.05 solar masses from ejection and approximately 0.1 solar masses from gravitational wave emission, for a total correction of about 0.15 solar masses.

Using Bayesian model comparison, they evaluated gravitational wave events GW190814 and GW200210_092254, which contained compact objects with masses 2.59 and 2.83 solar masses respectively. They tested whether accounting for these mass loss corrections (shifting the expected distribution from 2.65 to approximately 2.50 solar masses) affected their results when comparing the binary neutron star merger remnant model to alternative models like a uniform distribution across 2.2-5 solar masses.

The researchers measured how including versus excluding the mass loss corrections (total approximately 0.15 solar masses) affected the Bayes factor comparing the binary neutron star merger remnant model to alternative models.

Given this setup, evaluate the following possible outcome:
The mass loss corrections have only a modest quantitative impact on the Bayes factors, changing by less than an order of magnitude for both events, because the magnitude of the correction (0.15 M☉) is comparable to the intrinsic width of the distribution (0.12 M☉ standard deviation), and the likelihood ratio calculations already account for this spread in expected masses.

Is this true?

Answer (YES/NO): NO